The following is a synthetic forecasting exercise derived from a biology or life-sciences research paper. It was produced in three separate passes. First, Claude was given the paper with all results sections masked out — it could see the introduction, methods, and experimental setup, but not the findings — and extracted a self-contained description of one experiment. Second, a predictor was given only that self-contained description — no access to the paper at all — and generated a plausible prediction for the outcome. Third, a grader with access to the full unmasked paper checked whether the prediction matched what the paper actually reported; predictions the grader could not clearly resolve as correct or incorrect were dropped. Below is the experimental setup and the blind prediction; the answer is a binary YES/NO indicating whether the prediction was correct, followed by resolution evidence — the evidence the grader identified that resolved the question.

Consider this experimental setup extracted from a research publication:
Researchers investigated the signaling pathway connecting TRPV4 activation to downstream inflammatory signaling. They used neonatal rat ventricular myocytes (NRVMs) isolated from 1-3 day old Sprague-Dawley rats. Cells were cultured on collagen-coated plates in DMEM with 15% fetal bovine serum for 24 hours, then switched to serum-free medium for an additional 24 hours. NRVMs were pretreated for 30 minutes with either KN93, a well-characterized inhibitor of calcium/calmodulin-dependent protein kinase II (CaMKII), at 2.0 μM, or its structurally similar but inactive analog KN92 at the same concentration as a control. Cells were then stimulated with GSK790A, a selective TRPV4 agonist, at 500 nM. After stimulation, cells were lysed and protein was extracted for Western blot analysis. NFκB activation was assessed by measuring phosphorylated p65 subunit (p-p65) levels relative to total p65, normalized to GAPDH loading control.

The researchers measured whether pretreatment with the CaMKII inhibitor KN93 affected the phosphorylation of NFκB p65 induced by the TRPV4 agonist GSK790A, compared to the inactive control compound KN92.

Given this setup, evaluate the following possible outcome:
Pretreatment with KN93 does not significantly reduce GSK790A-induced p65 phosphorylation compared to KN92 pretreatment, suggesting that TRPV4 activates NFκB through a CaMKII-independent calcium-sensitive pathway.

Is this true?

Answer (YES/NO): NO